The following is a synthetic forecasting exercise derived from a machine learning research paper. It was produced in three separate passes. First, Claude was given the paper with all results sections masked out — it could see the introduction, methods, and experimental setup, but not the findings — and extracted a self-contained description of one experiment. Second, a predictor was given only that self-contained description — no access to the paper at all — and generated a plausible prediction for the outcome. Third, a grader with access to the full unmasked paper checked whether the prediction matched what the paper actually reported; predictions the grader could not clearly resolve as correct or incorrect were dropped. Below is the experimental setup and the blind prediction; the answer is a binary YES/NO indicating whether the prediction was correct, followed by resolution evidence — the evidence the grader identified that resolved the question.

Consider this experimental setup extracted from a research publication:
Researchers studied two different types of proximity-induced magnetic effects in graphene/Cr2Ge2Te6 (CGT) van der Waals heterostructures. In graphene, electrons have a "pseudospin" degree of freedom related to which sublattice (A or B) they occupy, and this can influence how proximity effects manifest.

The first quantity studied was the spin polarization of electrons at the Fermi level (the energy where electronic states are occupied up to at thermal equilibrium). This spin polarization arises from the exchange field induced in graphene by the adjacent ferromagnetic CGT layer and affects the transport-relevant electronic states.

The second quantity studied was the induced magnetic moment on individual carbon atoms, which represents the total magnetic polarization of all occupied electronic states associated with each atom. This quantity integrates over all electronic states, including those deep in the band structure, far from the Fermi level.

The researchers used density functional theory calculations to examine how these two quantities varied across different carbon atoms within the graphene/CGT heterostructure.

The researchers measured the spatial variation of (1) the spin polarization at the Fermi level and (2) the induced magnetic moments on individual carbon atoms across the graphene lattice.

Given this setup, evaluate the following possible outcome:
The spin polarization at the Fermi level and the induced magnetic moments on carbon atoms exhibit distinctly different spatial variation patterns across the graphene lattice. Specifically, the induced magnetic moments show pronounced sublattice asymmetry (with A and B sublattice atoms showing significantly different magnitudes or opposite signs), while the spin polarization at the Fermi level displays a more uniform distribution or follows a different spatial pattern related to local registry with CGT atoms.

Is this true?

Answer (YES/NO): NO